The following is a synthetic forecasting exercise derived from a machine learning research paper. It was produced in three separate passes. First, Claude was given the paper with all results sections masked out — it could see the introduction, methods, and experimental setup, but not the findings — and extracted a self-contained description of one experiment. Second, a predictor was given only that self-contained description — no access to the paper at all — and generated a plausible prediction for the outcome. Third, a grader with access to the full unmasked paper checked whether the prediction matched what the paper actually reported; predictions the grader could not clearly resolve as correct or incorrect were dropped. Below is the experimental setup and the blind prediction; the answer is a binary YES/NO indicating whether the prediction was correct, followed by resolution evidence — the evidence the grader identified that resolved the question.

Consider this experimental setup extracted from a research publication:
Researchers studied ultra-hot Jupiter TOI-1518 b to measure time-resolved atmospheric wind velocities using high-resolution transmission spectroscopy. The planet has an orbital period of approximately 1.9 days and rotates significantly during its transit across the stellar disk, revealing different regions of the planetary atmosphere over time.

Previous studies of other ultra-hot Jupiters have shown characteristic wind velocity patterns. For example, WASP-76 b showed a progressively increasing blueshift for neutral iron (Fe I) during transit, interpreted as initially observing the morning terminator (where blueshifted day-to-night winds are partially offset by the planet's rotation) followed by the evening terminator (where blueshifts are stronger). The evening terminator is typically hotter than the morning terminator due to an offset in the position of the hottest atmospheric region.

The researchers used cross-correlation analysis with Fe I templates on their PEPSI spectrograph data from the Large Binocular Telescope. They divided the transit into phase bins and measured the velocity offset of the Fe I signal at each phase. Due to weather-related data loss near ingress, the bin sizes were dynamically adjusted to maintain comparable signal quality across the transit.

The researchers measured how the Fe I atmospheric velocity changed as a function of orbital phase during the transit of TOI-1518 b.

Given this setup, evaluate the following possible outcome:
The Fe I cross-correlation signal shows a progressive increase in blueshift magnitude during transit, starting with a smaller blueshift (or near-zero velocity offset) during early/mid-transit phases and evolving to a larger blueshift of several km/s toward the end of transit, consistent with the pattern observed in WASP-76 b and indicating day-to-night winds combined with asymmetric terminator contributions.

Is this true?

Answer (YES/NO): YES